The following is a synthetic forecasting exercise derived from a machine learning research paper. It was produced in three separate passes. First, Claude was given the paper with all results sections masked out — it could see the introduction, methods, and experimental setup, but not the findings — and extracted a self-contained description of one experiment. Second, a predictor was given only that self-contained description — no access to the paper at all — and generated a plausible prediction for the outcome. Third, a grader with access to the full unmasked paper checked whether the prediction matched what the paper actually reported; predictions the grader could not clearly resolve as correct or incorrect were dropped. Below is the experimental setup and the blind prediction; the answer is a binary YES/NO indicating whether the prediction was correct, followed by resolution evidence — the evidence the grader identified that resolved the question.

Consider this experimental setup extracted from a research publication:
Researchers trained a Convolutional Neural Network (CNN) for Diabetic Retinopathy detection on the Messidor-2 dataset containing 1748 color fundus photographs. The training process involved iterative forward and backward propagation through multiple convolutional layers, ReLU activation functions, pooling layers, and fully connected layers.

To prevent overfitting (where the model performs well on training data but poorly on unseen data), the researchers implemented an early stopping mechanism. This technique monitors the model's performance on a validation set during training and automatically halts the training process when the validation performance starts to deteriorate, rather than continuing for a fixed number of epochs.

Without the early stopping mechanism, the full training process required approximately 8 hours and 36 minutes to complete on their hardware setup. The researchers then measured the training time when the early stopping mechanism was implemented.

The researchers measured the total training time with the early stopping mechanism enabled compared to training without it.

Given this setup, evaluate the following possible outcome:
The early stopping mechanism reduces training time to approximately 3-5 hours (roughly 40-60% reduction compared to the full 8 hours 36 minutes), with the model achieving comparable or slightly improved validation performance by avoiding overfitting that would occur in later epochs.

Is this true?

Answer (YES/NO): YES